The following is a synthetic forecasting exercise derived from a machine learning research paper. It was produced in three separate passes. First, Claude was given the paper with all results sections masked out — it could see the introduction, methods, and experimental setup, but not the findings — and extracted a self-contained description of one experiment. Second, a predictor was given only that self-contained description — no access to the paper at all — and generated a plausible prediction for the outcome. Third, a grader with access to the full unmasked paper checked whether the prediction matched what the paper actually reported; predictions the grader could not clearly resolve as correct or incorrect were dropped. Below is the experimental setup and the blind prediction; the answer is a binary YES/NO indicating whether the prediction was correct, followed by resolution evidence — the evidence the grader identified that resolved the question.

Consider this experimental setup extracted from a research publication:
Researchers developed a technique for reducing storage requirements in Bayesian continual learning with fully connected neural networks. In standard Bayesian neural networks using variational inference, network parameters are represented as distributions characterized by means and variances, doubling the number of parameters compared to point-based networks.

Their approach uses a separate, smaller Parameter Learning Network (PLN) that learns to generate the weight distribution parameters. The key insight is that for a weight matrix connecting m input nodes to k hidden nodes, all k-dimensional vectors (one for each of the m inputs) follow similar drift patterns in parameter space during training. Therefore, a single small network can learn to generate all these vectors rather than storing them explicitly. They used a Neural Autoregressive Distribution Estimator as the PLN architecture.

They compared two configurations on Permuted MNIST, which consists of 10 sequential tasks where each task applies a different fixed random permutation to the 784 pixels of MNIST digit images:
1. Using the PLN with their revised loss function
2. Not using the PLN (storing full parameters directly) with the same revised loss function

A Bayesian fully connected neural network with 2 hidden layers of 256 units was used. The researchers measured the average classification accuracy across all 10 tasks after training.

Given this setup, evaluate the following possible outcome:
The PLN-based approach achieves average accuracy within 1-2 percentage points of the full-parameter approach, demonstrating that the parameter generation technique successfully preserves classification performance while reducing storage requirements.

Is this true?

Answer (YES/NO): NO